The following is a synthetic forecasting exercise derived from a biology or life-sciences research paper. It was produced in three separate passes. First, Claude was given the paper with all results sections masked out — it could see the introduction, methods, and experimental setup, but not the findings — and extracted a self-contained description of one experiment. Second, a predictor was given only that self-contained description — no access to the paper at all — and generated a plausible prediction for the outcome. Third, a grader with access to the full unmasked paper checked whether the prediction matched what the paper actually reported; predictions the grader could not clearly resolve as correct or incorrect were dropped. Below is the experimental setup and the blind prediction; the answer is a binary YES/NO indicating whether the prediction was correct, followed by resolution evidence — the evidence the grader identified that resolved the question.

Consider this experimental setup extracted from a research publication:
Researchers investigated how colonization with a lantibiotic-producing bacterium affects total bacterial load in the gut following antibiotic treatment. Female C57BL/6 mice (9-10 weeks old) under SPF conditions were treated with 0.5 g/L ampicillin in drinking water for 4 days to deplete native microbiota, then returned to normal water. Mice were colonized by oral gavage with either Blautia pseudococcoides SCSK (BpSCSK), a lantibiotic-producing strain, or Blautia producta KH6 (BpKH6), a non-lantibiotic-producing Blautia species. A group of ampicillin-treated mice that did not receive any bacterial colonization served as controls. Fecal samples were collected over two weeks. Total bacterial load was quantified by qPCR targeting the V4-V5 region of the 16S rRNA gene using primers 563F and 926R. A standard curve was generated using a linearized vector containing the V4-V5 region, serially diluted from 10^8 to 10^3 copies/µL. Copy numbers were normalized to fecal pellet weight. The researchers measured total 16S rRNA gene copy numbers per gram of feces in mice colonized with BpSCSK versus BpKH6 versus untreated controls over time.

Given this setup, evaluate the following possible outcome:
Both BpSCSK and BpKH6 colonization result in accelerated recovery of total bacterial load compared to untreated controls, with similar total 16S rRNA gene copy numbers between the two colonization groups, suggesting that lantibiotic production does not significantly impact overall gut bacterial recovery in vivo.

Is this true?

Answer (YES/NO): NO